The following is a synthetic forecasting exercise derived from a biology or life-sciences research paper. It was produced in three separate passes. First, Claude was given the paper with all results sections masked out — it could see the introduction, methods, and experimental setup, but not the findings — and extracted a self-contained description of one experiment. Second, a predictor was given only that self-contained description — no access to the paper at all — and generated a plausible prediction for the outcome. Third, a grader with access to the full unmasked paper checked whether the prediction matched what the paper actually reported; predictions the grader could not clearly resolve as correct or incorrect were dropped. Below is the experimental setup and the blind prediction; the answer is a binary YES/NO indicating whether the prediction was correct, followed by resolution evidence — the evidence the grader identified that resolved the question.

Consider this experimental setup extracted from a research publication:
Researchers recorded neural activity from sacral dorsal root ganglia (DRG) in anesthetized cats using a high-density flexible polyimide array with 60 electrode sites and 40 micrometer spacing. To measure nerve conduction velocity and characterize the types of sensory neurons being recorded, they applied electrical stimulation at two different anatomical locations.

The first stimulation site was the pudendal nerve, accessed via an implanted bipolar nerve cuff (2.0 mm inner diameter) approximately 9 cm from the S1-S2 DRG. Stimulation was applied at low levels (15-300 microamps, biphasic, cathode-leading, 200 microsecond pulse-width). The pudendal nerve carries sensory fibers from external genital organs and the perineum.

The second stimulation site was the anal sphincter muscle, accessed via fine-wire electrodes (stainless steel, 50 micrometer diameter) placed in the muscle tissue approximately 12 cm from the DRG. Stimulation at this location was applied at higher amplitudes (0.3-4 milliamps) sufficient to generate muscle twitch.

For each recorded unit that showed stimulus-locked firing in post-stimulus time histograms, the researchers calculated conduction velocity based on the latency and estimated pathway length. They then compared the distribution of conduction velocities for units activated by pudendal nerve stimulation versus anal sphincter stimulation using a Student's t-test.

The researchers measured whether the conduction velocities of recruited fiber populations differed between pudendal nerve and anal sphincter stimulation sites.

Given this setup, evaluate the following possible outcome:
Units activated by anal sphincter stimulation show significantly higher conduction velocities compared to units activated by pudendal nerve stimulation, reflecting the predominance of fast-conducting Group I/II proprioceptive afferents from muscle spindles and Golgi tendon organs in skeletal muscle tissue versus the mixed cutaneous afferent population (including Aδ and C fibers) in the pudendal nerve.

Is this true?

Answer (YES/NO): NO